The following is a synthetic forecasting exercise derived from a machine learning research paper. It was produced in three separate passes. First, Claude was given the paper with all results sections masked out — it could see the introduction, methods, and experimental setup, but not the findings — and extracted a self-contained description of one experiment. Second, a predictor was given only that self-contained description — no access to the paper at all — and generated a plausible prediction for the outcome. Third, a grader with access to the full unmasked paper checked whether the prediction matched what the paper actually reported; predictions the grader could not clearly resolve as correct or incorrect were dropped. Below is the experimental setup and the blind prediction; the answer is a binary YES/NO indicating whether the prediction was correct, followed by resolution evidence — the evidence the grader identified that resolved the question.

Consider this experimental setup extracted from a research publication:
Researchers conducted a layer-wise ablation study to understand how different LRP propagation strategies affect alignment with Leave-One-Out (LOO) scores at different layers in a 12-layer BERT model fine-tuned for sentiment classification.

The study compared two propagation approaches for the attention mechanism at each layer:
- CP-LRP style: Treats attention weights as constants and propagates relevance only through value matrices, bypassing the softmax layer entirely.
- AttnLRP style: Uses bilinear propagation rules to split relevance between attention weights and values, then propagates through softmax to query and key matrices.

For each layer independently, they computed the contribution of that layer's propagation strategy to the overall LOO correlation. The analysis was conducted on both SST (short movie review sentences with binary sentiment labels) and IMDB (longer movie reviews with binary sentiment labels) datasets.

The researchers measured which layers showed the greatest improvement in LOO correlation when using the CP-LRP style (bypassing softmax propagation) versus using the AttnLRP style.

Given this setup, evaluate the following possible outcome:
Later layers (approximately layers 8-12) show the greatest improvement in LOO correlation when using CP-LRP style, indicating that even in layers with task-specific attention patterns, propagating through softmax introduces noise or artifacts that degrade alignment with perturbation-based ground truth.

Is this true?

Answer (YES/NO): NO